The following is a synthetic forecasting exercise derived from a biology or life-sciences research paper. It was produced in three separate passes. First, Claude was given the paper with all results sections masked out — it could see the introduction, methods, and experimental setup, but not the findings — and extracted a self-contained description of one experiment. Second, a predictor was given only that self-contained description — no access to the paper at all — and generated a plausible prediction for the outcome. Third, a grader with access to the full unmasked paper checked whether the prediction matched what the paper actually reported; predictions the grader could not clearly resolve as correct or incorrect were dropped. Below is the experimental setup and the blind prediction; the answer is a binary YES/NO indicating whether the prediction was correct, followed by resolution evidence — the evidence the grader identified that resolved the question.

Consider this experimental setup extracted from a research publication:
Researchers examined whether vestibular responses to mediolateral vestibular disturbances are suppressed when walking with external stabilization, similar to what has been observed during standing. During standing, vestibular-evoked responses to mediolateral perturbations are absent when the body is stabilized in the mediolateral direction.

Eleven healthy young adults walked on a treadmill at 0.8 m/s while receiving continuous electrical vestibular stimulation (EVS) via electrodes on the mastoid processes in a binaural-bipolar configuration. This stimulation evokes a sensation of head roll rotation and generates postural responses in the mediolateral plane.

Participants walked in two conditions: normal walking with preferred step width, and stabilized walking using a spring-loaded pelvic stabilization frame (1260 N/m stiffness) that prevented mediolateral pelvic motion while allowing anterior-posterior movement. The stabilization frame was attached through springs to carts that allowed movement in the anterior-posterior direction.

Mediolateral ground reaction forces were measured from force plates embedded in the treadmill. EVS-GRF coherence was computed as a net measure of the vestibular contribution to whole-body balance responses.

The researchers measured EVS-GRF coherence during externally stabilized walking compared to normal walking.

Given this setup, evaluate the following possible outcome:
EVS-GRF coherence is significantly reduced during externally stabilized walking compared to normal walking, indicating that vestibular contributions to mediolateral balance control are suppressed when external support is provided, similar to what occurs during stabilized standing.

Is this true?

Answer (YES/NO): YES